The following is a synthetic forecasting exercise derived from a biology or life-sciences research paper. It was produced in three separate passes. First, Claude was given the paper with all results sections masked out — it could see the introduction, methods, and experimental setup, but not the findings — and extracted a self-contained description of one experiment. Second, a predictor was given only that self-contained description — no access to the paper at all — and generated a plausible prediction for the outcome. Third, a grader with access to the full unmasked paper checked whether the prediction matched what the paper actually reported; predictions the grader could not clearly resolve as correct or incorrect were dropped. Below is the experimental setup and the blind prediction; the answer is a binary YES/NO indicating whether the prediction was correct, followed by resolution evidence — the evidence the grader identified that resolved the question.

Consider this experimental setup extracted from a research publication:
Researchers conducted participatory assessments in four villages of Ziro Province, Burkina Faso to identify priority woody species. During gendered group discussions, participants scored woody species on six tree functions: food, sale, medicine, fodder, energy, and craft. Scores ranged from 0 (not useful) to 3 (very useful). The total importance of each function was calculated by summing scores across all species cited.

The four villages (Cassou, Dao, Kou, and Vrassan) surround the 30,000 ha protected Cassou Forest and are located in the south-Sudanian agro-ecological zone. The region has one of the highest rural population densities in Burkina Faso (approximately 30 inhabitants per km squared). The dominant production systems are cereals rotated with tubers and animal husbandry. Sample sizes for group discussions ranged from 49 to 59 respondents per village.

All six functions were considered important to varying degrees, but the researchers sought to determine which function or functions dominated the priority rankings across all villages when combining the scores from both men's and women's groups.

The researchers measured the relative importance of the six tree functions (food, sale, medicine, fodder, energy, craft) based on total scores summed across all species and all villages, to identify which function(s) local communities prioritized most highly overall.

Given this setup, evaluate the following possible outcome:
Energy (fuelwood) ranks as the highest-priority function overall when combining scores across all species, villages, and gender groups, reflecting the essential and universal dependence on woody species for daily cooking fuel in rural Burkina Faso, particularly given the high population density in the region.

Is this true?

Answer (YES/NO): NO